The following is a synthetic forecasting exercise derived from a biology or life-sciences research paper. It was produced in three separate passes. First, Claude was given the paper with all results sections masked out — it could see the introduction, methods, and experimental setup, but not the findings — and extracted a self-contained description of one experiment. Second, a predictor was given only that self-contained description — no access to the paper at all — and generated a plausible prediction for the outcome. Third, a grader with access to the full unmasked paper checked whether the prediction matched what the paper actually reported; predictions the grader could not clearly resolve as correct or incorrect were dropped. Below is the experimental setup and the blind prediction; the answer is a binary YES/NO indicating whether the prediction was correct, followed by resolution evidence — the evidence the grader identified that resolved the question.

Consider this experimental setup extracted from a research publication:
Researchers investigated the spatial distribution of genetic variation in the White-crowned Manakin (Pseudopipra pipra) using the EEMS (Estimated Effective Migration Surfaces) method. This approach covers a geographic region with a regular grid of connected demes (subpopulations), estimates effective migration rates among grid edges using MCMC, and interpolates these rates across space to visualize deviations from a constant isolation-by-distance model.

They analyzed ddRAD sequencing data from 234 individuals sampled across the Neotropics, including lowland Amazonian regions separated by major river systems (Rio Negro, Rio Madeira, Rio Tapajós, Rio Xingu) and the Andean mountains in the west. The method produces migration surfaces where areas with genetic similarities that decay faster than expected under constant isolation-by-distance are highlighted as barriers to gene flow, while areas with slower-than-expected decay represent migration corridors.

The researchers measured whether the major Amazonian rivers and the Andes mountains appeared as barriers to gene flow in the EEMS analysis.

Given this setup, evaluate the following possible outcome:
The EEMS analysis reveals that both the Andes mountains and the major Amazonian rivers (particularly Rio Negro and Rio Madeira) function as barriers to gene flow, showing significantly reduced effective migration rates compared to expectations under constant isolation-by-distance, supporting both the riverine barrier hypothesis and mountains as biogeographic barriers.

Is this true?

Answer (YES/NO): NO